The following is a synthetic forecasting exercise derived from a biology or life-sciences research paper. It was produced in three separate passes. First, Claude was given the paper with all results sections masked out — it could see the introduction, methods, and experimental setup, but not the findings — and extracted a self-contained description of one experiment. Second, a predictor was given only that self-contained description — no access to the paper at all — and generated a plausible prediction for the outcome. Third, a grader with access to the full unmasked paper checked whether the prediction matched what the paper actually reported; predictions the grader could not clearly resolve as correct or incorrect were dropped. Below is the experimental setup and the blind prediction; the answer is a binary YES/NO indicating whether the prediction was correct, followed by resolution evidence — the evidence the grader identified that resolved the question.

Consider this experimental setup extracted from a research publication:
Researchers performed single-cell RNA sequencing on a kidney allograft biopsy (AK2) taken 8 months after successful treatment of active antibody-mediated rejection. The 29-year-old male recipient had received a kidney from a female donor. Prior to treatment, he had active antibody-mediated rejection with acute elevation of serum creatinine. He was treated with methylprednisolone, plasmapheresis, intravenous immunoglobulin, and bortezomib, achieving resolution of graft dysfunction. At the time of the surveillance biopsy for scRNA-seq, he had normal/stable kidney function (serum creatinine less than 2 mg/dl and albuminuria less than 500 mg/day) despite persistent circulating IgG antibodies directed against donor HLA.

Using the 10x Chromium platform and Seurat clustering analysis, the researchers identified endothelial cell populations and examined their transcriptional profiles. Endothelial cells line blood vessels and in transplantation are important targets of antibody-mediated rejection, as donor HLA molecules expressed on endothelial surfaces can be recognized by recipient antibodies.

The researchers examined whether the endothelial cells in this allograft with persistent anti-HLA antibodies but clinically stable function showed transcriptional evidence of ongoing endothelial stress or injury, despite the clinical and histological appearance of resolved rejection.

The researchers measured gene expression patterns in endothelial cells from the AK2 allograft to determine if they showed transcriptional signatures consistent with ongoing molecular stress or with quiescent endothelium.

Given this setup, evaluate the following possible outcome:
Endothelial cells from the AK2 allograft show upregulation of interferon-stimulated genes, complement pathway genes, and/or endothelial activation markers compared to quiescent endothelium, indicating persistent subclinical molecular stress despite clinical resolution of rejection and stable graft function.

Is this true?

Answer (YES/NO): YES